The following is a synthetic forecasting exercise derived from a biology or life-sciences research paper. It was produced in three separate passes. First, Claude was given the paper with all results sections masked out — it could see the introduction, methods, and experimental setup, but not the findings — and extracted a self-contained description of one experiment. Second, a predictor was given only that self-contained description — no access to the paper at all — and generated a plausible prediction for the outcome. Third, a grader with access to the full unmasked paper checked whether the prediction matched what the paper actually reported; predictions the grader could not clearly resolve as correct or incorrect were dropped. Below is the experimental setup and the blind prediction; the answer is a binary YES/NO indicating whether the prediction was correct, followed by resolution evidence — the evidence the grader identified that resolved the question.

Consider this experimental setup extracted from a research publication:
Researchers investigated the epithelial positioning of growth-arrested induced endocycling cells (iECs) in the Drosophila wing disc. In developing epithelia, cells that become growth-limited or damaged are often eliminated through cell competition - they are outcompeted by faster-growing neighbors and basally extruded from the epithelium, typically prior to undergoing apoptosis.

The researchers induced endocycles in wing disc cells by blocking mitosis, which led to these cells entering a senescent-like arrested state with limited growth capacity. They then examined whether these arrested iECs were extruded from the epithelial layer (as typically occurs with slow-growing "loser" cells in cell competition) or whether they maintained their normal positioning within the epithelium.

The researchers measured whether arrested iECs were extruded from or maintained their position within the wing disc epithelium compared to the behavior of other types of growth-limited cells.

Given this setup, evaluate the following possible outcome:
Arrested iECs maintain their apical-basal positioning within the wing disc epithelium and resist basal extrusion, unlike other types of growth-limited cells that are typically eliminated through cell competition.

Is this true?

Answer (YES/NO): YES